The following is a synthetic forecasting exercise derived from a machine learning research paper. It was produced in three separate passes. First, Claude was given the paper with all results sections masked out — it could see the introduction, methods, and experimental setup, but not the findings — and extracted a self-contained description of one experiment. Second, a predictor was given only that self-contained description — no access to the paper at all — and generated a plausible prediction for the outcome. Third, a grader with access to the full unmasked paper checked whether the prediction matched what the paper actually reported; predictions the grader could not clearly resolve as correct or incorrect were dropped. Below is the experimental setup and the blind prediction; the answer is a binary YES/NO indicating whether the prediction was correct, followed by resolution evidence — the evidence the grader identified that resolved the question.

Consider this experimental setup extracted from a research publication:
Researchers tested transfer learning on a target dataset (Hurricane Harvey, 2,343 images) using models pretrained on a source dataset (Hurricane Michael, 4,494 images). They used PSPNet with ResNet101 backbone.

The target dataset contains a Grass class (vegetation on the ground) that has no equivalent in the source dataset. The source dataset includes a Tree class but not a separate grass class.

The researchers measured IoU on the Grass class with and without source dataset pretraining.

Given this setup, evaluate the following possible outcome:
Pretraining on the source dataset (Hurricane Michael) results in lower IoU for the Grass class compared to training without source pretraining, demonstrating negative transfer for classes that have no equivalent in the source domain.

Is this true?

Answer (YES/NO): YES